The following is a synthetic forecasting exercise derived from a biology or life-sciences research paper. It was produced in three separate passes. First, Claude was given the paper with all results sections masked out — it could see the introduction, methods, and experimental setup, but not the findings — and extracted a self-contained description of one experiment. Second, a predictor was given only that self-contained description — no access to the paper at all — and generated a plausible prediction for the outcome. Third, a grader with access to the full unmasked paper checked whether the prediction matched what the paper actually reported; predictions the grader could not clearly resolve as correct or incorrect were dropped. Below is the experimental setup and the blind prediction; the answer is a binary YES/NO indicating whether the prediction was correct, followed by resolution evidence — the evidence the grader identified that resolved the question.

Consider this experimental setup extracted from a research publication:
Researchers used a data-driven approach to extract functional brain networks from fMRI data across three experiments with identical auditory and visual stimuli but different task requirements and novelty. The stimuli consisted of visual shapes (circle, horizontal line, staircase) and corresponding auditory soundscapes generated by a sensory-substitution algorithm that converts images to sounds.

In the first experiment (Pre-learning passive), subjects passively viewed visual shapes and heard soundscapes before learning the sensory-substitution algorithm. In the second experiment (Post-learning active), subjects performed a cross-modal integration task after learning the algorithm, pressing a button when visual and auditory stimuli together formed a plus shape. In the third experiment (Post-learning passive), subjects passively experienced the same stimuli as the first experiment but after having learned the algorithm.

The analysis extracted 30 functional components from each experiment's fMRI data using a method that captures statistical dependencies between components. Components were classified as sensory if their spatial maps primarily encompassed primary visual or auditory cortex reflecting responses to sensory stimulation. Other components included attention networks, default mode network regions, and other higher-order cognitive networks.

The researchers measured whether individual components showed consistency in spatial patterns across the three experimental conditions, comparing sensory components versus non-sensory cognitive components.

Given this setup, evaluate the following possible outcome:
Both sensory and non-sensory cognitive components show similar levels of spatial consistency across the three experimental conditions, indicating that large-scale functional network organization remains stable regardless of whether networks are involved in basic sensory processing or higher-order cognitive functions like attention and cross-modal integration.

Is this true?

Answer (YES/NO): NO